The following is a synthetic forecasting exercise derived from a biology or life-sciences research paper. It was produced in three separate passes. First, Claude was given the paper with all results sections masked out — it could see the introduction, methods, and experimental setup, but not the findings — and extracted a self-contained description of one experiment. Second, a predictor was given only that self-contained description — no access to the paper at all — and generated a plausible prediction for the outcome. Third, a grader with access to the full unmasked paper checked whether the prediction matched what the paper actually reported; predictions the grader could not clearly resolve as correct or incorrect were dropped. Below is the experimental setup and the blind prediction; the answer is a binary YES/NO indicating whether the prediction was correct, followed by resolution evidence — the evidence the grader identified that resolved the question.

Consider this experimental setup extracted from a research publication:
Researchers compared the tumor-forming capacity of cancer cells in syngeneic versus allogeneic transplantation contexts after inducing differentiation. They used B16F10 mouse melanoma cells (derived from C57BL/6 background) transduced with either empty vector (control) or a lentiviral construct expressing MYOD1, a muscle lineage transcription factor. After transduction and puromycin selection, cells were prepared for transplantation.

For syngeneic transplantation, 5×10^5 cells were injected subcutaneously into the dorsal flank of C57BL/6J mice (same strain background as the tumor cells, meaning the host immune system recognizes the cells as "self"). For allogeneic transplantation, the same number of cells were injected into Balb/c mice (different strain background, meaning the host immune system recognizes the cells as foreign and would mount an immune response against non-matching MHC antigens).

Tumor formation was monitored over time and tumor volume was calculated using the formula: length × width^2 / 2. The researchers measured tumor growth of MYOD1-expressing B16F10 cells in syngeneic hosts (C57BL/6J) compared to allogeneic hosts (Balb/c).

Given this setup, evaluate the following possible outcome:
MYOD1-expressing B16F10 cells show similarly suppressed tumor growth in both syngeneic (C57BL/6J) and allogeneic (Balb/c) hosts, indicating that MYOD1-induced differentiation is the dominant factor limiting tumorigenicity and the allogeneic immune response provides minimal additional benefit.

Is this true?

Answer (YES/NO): NO